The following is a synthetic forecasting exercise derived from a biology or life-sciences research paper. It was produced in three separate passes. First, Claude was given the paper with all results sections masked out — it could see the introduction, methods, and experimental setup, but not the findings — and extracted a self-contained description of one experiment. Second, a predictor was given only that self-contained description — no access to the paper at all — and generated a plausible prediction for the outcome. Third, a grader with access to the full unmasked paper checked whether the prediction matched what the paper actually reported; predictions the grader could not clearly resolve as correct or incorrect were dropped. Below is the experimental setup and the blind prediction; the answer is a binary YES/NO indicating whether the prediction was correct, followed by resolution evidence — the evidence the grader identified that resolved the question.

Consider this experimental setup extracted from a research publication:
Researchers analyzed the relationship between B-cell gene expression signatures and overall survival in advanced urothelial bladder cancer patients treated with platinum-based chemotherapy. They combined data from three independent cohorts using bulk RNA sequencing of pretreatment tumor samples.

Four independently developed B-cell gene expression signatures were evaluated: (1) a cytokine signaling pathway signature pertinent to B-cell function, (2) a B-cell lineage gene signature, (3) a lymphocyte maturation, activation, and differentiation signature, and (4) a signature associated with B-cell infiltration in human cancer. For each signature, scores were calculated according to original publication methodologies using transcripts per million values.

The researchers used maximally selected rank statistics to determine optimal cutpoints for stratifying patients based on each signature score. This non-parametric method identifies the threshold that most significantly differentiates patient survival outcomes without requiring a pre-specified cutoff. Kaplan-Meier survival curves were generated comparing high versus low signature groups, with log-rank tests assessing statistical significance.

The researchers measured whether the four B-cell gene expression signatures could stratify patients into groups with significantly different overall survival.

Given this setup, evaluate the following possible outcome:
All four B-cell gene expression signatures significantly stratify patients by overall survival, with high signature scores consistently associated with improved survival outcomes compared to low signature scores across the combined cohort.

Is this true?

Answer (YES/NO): NO